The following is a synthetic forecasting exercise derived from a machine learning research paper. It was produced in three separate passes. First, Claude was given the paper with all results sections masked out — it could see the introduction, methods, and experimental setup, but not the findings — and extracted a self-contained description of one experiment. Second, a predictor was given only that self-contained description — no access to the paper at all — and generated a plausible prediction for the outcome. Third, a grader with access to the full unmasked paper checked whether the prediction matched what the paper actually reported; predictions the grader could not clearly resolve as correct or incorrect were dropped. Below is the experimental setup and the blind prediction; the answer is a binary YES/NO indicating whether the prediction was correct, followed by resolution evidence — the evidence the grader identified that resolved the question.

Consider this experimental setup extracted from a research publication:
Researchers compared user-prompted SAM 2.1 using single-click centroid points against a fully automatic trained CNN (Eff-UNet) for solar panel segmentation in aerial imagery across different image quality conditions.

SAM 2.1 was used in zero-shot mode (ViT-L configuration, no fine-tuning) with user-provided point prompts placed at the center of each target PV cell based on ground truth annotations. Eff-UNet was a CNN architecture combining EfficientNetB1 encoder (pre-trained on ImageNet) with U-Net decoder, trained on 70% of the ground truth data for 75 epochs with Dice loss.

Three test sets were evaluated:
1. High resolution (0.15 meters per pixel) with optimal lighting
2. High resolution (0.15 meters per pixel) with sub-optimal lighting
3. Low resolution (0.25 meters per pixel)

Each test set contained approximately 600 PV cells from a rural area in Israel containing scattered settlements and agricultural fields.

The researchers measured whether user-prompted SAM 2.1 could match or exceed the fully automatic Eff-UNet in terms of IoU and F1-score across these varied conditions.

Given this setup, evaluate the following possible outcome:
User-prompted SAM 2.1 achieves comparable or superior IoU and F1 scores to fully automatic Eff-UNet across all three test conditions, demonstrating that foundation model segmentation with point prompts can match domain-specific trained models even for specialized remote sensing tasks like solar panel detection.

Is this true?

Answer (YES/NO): NO